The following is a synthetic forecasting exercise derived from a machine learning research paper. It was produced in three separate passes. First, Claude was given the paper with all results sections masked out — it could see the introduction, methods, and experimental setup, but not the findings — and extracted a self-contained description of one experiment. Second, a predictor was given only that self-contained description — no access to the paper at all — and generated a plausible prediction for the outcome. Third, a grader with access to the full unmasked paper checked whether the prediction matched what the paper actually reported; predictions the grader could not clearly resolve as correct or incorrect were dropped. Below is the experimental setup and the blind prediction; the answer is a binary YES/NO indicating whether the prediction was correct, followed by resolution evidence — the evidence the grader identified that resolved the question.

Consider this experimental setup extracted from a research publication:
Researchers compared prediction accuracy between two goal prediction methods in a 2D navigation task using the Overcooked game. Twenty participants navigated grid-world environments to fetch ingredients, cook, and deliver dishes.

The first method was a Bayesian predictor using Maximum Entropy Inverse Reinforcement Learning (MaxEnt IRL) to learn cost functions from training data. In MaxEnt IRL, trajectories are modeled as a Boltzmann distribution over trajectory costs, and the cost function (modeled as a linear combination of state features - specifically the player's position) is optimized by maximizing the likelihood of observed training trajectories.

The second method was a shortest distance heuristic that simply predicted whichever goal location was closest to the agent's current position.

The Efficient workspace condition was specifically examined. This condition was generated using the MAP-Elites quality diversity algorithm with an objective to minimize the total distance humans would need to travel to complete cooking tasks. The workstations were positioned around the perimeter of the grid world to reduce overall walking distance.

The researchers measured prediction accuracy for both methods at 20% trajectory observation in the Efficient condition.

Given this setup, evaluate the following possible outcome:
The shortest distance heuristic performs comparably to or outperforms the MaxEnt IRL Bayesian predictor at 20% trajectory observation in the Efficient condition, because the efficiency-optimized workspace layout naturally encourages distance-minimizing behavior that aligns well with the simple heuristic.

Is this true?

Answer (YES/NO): NO